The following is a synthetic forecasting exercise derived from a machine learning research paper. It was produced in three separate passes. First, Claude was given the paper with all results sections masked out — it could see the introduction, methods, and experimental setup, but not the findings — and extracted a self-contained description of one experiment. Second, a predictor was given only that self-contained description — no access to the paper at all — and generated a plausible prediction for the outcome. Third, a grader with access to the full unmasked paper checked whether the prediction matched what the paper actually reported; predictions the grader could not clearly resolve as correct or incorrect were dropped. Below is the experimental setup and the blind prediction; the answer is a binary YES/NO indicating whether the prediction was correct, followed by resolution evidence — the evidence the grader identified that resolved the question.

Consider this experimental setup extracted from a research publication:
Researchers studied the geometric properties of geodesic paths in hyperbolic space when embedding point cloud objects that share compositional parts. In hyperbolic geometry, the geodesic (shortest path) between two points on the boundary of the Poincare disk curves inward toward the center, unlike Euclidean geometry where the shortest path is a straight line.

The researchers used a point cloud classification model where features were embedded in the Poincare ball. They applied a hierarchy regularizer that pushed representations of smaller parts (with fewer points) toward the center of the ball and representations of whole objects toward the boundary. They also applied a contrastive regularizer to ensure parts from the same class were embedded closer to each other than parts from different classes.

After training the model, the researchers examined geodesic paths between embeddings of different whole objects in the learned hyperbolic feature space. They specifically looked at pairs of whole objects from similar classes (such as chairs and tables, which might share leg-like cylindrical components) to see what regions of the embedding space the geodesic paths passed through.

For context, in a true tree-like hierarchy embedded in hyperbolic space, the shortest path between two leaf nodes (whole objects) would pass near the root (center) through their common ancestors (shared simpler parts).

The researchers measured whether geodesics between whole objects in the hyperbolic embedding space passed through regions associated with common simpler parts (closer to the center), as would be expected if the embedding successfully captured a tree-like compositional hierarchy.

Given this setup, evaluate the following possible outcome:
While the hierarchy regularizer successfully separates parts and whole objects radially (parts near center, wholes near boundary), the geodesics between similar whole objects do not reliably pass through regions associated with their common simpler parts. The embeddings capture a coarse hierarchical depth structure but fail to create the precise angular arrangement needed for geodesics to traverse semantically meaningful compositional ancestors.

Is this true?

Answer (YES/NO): NO